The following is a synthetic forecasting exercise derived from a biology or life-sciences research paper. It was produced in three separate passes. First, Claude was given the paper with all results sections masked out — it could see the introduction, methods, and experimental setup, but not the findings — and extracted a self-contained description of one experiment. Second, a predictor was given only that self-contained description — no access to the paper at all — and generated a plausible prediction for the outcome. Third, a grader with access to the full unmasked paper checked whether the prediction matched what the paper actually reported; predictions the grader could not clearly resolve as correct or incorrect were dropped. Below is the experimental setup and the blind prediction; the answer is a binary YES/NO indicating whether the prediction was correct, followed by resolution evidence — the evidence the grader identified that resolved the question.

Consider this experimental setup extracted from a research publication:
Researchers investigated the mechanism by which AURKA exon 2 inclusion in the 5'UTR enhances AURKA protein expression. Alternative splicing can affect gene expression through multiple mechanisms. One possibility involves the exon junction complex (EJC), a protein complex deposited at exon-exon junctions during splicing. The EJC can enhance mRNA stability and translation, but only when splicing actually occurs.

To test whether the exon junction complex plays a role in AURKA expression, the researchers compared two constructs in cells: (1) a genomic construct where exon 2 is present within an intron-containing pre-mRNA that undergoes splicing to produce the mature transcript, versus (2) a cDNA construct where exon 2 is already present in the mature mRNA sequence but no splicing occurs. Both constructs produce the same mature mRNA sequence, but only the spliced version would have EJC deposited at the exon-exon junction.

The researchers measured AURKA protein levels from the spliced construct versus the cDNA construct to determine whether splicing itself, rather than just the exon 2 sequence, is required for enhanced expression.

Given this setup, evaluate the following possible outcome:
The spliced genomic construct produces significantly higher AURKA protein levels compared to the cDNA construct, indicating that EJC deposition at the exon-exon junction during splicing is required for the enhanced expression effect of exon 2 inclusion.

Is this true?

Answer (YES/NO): YES